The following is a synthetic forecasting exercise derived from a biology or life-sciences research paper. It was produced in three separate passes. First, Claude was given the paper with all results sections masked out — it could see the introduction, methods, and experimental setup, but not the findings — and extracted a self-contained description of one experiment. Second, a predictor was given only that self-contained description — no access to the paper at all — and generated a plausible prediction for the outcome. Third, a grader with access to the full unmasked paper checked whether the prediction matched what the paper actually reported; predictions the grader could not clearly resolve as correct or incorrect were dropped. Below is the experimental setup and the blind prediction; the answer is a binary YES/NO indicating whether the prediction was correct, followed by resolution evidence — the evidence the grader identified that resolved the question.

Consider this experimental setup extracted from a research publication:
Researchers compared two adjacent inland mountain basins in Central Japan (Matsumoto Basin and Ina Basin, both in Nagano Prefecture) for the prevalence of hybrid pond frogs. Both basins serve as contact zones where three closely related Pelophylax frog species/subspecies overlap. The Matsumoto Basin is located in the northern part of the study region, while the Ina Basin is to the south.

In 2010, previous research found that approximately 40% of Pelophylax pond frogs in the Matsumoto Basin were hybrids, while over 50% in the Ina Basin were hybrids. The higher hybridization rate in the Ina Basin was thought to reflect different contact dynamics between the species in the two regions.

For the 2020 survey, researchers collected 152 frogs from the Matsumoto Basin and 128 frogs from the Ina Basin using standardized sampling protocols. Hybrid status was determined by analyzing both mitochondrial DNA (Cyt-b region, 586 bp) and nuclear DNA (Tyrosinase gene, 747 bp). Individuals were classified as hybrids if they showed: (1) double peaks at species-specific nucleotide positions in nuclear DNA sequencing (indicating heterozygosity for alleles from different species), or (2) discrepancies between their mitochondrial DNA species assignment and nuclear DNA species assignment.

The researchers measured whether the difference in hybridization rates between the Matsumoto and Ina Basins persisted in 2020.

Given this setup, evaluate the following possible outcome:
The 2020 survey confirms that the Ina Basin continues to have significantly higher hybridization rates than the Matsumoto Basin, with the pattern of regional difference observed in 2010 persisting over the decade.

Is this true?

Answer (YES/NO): NO